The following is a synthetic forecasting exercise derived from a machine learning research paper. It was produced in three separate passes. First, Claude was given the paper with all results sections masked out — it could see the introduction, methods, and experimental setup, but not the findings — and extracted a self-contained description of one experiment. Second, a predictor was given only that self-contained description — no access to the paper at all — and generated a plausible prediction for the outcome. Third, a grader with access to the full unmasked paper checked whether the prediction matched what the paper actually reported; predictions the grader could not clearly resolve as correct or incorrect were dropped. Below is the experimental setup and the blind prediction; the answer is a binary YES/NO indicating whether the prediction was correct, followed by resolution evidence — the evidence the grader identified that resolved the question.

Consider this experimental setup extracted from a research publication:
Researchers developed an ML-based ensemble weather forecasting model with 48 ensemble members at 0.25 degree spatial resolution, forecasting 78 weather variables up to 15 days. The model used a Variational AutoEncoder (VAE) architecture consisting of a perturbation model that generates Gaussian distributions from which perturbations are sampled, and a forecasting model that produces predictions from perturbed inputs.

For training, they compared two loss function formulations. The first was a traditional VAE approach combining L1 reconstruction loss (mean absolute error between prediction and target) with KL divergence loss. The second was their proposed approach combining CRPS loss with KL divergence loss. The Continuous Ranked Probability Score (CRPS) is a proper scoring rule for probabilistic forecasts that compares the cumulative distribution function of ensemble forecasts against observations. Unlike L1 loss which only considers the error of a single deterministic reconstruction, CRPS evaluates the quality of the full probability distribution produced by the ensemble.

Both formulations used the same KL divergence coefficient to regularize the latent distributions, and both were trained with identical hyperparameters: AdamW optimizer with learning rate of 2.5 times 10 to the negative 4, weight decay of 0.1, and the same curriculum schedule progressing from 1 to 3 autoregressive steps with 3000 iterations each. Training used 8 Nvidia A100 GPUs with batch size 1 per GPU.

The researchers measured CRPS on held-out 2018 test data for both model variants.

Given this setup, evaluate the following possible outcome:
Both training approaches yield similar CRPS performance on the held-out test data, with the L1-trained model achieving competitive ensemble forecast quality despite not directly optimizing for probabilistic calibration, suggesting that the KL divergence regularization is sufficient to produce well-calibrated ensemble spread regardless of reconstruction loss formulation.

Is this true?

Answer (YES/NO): NO